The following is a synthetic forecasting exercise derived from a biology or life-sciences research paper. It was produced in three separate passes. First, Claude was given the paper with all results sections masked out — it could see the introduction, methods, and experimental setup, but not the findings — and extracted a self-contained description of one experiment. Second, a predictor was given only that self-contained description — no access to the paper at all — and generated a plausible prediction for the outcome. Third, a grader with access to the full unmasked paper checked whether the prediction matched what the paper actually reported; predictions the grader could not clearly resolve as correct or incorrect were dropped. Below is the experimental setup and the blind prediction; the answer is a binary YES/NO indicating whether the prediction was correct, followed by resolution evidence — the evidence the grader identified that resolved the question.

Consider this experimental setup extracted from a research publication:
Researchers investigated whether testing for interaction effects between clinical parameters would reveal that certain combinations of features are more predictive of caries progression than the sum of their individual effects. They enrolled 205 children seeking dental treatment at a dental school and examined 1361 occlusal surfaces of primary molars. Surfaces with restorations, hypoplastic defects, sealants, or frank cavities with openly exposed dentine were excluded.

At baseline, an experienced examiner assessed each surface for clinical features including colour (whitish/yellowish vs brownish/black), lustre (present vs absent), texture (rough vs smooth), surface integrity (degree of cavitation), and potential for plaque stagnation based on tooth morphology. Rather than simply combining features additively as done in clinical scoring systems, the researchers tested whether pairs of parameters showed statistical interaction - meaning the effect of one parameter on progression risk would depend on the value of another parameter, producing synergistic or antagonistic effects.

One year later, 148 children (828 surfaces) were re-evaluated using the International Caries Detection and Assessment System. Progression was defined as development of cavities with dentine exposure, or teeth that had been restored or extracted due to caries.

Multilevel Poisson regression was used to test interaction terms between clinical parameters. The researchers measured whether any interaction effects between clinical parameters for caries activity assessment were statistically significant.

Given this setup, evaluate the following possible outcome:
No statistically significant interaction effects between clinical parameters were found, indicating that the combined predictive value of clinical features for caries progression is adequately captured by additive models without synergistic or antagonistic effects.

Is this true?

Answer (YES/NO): NO